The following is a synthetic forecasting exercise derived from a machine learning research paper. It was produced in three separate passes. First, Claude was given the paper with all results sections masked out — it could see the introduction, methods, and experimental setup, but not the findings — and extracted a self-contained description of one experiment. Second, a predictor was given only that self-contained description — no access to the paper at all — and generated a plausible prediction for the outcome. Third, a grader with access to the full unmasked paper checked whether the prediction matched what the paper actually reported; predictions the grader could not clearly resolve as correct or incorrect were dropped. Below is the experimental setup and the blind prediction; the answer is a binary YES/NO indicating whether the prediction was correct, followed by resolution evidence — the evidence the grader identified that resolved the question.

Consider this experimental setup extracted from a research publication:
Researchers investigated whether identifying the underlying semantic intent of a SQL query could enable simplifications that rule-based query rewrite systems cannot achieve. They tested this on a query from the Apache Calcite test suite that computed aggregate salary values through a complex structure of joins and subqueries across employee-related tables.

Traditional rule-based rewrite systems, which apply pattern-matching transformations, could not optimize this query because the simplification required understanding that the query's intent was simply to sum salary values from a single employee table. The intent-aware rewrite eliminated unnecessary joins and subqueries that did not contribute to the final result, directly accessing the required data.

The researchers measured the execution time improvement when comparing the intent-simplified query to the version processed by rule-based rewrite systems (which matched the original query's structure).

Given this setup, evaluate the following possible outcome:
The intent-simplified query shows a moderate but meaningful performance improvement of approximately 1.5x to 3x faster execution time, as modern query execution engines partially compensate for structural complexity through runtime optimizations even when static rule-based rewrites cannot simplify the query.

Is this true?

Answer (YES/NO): YES